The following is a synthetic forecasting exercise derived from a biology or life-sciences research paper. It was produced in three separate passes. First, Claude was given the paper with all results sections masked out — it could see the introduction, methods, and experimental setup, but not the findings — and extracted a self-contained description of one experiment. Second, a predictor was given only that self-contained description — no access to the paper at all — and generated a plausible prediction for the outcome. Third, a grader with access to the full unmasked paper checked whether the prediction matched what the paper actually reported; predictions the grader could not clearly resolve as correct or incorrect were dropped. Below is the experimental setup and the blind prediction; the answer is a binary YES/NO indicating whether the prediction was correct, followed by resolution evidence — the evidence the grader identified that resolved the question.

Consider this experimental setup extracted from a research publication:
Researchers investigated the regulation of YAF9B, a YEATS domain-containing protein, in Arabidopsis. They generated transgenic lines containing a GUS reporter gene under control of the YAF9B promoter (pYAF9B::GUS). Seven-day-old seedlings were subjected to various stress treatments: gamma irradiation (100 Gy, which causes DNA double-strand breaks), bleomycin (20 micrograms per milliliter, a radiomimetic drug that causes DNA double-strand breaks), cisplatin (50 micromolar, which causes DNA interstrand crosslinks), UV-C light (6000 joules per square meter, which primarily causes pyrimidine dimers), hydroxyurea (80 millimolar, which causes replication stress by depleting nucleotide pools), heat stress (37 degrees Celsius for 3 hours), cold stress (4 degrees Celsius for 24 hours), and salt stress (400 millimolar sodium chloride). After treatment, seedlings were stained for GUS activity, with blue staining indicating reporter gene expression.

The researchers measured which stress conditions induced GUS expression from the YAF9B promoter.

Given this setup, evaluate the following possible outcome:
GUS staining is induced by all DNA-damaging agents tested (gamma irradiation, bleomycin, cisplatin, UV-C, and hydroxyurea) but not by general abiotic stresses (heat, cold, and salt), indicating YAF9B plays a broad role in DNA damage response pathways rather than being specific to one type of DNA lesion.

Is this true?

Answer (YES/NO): NO